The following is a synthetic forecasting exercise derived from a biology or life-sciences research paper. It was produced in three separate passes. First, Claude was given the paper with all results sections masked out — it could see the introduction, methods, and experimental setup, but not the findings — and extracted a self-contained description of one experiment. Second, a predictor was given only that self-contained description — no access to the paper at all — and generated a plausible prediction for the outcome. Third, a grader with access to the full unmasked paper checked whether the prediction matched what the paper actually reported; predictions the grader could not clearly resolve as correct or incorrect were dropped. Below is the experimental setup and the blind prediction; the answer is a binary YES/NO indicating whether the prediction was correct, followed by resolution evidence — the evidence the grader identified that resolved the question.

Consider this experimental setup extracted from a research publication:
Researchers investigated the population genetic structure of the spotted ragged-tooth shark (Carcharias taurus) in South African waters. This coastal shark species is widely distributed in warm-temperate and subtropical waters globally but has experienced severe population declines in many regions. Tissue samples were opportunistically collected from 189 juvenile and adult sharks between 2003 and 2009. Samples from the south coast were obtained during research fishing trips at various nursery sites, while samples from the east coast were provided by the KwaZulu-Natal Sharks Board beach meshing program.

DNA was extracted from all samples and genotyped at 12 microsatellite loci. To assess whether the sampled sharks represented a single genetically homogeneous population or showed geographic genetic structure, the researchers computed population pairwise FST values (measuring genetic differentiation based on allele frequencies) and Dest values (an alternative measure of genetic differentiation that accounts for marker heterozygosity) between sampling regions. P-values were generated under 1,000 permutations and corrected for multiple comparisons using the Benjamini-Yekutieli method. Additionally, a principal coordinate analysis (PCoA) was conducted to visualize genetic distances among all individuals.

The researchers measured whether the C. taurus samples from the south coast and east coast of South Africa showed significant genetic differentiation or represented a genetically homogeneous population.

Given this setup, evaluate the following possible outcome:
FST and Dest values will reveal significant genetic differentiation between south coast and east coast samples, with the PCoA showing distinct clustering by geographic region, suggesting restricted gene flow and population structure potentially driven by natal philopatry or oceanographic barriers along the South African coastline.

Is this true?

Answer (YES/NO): NO